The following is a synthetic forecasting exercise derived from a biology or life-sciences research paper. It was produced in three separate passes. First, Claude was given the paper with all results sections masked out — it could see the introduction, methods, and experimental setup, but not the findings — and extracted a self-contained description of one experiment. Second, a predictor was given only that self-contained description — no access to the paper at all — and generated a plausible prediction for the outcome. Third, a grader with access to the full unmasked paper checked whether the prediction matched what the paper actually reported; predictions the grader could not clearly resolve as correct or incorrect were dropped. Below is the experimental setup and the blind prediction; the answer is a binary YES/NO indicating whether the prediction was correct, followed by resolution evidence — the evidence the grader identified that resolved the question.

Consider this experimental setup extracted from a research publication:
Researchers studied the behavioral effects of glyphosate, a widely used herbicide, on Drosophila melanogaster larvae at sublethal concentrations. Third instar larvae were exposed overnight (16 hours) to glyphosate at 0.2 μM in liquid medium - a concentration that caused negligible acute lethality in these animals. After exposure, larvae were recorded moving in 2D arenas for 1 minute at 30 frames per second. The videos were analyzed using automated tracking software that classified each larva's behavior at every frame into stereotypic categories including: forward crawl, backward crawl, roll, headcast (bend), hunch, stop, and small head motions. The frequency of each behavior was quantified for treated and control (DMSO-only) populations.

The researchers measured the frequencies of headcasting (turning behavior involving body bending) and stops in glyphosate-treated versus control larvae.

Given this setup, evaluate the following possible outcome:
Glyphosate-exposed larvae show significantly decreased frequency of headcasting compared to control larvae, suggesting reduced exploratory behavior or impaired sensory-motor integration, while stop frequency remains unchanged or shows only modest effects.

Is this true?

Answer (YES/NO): NO